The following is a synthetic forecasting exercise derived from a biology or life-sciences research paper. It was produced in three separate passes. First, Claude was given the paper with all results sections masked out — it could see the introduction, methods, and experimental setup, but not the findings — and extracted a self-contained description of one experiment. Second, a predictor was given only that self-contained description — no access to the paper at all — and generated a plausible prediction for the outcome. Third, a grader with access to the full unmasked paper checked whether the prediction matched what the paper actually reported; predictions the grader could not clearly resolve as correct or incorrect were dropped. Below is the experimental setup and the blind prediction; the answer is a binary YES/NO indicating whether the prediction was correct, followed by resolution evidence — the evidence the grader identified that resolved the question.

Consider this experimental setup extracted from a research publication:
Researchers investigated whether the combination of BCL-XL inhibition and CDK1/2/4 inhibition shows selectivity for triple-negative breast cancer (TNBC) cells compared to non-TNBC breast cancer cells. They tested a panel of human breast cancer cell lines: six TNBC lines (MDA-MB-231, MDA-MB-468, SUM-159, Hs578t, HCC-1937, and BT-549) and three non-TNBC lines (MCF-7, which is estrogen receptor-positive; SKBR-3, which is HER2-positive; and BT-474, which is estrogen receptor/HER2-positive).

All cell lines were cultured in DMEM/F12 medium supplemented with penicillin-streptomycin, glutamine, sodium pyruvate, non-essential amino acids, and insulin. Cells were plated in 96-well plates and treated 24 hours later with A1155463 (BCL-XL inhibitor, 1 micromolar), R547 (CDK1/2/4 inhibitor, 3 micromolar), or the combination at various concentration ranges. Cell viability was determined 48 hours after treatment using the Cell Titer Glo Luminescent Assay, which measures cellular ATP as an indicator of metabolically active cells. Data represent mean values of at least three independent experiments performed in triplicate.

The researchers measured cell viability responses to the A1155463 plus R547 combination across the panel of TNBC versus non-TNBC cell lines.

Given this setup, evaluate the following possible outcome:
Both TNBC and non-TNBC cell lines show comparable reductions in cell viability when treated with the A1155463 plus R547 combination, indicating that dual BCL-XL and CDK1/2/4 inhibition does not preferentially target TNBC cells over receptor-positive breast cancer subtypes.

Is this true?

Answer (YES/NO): NO